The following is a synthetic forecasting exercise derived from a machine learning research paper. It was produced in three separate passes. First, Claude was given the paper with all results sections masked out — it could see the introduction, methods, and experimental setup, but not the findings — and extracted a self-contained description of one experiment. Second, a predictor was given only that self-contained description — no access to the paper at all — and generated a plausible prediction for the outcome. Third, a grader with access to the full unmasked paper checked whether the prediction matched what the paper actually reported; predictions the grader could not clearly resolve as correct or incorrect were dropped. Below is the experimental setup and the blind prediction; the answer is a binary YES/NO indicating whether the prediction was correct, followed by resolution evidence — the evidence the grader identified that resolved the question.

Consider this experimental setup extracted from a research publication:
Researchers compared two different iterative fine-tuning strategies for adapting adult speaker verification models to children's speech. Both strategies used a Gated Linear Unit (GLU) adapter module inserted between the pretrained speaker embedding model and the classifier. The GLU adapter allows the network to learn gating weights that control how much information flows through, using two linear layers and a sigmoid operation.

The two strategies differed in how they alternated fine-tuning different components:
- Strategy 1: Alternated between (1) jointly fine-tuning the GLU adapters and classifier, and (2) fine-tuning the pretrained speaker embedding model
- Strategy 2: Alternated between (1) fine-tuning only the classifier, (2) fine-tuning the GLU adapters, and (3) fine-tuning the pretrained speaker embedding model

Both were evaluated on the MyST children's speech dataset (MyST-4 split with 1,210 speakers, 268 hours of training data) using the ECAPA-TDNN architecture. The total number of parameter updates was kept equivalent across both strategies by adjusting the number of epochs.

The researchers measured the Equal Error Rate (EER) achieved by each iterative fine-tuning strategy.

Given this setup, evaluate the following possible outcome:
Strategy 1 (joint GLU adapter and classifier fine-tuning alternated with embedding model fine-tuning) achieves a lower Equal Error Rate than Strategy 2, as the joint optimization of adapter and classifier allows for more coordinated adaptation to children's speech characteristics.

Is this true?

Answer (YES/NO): YES